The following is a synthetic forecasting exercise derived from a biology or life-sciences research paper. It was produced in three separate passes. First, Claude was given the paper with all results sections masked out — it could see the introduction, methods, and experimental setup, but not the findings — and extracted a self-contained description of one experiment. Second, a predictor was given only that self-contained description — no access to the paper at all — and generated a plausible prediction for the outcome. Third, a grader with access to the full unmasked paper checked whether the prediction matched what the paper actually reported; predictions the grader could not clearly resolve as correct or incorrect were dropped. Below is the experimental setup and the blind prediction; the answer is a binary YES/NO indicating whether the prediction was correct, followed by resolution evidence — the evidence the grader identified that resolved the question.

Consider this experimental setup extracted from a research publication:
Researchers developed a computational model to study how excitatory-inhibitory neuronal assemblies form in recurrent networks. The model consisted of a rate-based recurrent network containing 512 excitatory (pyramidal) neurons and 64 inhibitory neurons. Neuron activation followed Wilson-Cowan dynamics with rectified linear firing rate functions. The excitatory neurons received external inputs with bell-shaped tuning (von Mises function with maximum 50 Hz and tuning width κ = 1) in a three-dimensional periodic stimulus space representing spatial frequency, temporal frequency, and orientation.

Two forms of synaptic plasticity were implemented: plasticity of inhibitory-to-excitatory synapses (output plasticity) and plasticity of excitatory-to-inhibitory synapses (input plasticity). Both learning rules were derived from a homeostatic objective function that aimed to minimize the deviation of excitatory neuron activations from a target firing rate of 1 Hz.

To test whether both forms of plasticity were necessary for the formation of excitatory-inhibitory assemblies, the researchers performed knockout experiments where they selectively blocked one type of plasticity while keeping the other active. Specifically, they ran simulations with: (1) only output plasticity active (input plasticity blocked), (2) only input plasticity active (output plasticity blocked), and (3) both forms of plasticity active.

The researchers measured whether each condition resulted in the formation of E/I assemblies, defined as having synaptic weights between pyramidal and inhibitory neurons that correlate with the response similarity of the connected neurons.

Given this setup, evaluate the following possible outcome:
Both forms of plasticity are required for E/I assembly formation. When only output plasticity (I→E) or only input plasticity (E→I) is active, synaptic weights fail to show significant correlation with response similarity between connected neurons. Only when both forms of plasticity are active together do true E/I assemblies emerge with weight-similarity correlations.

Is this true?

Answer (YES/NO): NO